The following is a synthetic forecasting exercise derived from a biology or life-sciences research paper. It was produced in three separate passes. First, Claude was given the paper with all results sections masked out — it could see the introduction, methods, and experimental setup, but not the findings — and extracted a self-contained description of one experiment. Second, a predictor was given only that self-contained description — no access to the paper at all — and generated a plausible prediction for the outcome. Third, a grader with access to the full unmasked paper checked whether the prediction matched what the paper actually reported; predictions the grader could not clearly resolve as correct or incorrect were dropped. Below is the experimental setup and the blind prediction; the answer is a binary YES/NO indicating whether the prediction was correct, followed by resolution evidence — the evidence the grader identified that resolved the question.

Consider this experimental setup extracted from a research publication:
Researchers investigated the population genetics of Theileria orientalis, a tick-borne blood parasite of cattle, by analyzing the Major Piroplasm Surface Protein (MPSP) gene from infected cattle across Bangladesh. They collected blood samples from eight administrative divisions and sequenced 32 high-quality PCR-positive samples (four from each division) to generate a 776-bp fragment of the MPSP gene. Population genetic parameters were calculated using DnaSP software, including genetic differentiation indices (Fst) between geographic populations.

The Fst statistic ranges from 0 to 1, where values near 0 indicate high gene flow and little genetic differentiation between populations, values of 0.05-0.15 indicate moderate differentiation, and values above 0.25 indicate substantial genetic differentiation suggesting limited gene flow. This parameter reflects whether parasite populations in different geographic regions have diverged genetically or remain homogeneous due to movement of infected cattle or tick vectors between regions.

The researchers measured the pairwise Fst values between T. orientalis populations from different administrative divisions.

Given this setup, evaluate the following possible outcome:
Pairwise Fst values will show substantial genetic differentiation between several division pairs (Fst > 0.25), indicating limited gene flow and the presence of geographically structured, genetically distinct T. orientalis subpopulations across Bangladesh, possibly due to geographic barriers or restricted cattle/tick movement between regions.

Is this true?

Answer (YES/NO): YES